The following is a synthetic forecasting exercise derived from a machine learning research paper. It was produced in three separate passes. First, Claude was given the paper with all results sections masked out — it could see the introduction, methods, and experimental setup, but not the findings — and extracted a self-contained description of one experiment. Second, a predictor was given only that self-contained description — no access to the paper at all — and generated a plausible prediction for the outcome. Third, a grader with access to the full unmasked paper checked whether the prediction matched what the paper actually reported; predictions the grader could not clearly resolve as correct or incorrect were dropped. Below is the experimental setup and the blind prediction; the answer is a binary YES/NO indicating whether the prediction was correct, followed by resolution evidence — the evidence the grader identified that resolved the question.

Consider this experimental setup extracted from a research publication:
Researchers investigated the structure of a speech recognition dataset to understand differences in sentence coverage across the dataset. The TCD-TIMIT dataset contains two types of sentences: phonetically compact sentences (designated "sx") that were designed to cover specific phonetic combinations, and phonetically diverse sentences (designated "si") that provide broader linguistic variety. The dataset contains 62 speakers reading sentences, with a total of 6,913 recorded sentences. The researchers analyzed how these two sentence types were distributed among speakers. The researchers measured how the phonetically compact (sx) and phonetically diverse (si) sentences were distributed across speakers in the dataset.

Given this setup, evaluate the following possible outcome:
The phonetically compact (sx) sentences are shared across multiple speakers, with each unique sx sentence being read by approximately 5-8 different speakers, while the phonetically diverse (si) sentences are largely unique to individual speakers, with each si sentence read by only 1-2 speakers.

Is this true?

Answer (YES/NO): NO